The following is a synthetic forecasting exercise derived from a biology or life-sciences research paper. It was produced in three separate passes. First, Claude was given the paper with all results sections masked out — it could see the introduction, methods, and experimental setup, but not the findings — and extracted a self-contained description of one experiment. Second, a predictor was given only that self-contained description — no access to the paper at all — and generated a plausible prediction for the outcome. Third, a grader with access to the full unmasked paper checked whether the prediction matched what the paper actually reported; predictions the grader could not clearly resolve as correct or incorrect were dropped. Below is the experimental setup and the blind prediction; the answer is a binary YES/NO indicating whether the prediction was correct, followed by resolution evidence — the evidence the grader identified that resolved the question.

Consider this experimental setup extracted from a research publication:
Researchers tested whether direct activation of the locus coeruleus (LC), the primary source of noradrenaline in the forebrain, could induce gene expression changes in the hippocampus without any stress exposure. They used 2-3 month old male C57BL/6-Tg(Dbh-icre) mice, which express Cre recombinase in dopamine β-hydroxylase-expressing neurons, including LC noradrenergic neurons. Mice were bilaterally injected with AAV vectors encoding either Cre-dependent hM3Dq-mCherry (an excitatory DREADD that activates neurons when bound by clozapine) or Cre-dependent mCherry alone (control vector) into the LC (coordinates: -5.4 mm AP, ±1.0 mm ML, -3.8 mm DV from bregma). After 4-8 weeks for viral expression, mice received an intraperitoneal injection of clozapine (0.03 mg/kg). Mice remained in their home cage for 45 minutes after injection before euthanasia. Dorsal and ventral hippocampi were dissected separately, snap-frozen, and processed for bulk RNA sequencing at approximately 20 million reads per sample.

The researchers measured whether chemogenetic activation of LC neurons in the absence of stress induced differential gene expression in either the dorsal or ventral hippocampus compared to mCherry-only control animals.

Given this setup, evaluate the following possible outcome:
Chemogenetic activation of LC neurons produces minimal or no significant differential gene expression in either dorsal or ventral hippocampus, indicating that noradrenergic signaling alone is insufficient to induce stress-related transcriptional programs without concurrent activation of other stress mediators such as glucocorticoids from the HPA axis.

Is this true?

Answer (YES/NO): NO